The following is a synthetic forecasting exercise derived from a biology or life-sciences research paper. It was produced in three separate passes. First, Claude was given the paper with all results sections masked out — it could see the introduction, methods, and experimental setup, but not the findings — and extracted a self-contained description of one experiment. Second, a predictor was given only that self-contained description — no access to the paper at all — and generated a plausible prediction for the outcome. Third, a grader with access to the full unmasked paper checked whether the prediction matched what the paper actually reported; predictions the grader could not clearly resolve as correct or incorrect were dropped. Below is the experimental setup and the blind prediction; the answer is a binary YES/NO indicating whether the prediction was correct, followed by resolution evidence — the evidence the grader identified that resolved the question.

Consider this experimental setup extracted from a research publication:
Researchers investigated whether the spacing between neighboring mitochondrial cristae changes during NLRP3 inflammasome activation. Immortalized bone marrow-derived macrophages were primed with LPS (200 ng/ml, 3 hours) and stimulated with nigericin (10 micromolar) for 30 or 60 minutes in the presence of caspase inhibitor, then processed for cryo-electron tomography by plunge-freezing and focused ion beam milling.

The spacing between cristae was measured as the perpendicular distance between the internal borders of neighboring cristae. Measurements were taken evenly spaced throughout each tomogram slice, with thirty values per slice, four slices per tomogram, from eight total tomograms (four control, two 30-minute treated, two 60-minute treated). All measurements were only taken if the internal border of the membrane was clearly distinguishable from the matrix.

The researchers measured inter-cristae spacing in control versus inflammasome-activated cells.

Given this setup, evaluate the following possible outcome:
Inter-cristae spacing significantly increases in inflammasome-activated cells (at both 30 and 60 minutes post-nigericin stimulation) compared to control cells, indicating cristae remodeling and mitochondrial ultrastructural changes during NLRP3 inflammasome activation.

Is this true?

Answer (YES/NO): NO